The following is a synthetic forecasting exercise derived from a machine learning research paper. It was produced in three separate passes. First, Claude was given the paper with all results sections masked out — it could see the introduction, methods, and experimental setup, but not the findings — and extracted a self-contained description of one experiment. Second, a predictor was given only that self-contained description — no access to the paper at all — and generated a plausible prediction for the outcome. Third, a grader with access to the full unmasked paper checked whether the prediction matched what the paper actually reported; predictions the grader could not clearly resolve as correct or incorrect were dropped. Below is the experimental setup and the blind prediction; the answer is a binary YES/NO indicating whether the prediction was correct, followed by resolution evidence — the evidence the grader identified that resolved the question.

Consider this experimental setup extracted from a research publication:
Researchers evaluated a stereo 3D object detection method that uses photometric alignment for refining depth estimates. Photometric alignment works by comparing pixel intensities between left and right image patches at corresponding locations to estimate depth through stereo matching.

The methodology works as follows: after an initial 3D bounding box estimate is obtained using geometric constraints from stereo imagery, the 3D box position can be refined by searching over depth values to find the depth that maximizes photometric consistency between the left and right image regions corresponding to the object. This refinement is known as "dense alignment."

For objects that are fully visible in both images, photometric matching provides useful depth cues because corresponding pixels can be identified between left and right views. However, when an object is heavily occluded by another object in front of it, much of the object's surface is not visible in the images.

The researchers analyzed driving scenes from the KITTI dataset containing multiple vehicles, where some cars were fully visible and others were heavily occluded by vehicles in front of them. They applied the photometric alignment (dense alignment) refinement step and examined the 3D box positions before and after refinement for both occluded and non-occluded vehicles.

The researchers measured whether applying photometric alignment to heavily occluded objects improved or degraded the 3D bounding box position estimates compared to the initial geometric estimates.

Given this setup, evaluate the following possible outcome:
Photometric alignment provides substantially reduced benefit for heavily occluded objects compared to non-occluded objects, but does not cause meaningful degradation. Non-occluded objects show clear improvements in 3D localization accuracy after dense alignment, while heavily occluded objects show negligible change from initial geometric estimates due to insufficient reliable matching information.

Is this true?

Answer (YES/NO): NO